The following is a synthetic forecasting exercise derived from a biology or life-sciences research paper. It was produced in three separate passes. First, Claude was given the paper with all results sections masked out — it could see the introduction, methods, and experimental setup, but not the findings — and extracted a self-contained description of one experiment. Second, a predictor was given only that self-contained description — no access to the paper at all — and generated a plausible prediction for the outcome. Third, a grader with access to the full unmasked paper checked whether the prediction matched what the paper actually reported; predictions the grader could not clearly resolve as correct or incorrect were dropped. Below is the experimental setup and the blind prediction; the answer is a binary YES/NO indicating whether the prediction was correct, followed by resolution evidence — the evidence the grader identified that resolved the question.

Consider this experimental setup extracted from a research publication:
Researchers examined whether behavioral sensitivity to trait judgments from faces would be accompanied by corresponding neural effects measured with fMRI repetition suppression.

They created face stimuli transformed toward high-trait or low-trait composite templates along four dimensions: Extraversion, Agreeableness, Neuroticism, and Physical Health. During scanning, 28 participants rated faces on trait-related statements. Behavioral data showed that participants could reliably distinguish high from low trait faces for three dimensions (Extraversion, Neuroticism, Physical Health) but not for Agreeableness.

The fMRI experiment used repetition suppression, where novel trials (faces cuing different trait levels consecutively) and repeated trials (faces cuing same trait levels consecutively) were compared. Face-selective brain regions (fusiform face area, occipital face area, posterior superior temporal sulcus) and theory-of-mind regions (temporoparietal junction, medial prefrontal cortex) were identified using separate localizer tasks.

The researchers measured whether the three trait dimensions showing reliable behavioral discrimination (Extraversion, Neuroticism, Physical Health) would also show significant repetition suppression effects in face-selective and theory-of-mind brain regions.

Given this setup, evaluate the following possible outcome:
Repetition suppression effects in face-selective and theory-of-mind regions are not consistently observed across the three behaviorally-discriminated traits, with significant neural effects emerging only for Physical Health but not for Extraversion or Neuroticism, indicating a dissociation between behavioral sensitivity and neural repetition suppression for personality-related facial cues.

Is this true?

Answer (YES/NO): NO